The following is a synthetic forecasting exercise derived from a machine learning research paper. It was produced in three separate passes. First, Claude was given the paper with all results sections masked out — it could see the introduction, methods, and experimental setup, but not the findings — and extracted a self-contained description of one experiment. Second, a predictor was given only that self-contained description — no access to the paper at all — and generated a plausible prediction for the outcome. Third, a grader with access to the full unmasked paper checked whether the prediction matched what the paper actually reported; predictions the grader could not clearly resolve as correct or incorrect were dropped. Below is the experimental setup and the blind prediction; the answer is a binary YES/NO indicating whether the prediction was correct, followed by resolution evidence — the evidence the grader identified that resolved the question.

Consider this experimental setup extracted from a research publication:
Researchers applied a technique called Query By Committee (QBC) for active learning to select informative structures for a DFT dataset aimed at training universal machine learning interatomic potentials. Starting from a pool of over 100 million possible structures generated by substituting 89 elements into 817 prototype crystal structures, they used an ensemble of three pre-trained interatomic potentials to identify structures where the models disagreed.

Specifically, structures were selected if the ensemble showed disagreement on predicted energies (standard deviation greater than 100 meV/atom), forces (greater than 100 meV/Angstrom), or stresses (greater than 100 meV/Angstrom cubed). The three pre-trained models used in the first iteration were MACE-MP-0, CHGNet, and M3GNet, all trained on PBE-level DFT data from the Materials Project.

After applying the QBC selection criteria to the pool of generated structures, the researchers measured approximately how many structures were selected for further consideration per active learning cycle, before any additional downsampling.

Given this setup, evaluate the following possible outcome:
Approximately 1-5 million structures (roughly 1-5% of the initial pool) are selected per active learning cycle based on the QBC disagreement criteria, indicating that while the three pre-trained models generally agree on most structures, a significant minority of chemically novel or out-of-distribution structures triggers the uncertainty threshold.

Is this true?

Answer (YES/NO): NO